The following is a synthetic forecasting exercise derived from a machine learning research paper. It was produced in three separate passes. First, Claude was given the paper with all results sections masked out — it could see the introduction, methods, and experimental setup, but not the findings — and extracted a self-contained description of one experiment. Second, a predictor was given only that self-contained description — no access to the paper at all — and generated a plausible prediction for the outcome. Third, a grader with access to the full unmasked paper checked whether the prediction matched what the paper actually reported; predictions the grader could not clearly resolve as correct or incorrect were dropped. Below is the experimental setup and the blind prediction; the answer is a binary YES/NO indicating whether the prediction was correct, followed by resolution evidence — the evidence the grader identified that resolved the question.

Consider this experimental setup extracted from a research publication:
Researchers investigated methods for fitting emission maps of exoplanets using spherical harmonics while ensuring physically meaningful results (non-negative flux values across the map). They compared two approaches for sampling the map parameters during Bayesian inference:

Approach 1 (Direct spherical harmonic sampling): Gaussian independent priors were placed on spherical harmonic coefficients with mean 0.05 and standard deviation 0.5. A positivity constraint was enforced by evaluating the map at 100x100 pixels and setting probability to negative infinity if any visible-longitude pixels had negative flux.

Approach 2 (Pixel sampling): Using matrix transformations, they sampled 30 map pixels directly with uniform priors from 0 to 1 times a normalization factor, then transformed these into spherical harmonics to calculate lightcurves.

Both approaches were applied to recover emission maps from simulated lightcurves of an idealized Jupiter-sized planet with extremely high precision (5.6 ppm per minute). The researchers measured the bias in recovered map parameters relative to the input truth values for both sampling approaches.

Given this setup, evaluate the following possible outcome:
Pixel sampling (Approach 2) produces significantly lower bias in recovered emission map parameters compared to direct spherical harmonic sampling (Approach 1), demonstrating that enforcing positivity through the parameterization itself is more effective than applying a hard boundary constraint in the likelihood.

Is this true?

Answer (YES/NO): NO